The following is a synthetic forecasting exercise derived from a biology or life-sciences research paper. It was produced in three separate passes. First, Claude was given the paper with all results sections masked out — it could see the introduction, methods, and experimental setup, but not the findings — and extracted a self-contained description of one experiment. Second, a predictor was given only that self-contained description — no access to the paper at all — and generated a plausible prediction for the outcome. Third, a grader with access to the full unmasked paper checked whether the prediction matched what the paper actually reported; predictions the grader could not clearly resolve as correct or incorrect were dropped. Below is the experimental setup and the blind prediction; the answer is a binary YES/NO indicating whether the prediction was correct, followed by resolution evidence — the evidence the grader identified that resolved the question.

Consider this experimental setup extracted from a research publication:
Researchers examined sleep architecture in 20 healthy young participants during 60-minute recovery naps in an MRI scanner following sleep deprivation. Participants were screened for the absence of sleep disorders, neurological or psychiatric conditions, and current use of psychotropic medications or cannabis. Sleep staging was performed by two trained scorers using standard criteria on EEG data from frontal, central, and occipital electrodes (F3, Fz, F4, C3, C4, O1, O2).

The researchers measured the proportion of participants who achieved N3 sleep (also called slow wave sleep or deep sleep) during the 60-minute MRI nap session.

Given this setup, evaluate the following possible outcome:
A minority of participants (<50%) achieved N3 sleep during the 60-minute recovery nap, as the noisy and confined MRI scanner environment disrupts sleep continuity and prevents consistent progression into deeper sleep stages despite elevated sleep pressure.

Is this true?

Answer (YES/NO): NO